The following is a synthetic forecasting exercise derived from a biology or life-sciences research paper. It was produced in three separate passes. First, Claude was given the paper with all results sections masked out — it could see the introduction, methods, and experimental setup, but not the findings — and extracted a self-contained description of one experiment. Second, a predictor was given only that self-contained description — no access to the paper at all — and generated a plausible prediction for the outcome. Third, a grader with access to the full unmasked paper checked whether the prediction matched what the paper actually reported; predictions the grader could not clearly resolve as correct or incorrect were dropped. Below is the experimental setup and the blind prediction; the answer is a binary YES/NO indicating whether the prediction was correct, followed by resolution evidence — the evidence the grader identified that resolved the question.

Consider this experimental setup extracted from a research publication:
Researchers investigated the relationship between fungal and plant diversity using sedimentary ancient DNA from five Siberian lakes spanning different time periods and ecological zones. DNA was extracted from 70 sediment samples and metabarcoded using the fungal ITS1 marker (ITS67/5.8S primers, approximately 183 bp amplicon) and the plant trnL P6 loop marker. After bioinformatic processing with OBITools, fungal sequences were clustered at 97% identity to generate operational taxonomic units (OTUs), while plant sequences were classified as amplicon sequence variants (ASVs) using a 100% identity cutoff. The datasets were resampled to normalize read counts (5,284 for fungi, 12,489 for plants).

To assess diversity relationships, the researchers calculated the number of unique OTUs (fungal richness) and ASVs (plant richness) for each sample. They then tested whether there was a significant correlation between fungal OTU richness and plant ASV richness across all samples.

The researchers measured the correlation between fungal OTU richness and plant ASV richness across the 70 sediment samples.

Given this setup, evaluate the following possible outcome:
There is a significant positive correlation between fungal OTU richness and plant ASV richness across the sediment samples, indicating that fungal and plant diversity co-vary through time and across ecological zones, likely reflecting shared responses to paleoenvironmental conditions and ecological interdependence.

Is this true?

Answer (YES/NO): NO